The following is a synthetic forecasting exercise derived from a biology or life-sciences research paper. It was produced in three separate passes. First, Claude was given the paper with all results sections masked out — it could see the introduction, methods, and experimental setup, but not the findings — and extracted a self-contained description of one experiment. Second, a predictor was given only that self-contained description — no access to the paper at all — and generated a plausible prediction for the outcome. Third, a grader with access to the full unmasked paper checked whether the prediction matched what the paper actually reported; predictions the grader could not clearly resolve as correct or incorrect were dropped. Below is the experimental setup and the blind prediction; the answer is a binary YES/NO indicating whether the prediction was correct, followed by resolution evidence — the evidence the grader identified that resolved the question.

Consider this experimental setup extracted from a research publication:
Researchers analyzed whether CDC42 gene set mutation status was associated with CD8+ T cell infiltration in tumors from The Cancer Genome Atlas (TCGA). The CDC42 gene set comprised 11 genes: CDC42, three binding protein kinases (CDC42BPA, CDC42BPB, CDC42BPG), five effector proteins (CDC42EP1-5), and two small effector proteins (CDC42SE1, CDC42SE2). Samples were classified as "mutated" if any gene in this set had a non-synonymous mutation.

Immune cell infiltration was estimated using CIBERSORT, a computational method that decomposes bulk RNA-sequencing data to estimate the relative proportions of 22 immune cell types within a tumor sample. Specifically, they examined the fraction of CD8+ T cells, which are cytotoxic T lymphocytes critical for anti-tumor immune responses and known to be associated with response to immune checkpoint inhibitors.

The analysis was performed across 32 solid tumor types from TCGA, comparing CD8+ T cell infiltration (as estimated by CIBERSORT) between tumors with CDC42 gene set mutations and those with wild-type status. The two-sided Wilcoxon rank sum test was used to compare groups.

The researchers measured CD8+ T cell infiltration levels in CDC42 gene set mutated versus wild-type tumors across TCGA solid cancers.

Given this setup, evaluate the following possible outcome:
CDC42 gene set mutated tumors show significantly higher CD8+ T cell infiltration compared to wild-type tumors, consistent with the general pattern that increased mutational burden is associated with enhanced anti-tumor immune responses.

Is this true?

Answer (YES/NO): YES